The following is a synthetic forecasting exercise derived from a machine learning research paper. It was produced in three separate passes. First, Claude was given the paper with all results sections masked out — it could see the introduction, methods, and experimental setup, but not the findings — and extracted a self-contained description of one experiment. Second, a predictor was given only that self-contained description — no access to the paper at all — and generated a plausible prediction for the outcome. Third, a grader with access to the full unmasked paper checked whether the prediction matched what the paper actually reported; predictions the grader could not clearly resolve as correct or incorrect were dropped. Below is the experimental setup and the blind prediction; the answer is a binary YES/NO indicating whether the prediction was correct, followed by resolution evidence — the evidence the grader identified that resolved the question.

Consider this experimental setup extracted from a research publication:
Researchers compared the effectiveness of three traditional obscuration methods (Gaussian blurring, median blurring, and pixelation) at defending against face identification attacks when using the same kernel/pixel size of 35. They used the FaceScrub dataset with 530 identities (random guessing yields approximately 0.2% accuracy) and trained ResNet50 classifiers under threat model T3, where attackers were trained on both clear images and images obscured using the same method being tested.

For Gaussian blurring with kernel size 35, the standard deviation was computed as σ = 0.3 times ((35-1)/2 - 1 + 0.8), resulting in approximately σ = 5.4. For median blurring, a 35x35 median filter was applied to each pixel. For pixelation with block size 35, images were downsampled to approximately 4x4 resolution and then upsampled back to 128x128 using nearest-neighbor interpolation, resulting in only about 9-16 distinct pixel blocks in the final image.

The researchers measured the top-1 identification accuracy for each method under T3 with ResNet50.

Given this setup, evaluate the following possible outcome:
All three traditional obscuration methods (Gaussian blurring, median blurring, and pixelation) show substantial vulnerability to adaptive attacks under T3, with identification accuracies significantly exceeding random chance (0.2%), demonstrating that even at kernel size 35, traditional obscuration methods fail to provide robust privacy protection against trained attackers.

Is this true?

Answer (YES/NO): YES